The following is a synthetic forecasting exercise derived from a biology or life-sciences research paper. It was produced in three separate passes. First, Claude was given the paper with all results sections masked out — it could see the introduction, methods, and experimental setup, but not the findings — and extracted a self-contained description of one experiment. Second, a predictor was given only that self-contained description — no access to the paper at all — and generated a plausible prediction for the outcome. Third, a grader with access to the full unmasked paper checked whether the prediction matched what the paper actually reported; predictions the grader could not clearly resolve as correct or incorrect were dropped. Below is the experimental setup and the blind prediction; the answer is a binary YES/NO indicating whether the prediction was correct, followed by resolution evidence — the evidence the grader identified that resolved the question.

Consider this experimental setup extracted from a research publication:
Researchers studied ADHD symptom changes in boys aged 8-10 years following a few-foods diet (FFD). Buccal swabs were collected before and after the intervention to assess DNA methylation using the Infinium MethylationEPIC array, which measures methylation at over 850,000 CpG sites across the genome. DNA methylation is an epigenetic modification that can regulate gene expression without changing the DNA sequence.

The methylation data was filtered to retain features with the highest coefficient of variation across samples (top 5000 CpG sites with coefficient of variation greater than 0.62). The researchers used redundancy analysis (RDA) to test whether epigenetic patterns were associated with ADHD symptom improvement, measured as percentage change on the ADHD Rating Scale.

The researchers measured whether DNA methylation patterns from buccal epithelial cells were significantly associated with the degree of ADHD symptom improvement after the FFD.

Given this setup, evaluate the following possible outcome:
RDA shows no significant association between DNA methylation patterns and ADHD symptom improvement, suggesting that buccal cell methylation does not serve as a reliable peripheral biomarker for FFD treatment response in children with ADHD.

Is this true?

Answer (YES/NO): YES